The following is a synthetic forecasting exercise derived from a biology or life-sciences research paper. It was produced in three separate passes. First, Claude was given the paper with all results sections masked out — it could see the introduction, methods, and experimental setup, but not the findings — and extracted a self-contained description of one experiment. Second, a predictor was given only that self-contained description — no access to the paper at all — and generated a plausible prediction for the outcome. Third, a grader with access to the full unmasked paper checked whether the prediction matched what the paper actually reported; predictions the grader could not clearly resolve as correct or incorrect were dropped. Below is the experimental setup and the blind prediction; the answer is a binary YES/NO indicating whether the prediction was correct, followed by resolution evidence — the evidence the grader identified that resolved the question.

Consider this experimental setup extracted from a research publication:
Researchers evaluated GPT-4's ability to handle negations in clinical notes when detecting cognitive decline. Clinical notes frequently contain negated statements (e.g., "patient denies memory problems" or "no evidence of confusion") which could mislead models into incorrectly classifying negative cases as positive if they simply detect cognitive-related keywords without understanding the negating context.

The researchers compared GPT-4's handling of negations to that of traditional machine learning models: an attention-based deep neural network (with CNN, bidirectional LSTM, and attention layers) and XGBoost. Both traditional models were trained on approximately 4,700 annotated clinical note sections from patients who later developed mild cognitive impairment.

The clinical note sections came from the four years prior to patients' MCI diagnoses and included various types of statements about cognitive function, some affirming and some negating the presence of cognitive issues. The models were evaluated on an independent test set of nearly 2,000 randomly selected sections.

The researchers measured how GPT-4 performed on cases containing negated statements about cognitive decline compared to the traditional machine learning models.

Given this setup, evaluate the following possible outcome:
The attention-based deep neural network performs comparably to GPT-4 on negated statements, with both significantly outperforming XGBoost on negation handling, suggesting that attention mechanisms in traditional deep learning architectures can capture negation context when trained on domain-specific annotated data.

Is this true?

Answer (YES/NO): NO